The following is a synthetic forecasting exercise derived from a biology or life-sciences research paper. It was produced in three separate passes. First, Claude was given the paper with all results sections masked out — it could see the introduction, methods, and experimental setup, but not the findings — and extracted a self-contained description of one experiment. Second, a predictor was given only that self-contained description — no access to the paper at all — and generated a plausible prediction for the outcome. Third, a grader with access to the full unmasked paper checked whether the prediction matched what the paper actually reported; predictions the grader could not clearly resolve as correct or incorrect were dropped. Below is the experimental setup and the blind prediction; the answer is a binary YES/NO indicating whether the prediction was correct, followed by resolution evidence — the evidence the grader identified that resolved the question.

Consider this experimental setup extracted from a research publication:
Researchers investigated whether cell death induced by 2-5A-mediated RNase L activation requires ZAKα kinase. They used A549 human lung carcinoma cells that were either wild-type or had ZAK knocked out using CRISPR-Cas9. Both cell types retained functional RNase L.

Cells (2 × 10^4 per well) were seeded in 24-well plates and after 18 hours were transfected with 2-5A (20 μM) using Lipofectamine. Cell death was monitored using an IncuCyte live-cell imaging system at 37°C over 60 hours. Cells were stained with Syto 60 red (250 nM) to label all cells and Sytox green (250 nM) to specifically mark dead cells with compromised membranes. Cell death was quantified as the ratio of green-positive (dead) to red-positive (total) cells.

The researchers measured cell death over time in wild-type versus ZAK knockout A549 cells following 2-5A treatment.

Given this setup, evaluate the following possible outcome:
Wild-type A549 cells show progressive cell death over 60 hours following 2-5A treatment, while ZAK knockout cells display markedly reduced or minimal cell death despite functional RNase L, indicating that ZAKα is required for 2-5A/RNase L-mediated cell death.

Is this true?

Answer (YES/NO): NO